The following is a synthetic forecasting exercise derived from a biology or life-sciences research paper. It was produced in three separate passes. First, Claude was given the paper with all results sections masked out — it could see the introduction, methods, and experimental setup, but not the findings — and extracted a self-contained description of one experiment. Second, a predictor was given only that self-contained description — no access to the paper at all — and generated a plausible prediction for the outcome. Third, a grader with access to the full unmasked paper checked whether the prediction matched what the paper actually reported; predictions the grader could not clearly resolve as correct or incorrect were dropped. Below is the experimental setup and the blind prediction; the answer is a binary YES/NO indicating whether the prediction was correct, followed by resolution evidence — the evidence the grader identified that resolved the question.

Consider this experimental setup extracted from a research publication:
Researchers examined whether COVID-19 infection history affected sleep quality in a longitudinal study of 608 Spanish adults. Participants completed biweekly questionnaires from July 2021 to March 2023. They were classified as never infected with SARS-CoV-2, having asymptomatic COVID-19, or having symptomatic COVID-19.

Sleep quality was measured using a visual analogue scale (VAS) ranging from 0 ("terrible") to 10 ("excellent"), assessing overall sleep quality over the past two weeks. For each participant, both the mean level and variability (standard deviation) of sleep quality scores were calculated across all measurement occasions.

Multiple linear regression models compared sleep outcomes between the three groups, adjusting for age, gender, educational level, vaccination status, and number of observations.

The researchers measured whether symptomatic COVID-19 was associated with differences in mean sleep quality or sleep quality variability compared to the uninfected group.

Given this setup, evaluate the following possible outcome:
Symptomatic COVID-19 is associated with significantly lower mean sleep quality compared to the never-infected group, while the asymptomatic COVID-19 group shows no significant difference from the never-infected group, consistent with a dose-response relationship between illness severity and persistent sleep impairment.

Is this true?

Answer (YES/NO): NO